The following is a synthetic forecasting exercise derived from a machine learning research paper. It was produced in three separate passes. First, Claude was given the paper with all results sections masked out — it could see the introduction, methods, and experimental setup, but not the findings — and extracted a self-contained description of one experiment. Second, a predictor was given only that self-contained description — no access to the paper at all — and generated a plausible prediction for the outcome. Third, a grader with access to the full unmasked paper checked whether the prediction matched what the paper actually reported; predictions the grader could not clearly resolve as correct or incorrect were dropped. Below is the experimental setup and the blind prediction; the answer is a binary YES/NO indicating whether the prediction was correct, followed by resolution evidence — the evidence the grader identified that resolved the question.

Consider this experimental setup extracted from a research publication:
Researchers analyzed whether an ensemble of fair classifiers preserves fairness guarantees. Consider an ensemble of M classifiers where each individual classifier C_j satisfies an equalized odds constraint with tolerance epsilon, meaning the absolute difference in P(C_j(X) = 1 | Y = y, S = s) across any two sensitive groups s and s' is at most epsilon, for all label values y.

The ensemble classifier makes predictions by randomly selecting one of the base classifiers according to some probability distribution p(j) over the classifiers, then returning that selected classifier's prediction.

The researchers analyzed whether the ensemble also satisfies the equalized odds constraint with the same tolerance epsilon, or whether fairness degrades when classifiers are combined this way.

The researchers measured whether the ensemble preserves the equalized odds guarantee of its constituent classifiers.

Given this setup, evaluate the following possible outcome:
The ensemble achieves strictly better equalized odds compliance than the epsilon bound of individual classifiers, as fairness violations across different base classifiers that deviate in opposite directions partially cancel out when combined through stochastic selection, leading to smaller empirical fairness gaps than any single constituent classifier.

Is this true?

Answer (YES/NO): NO